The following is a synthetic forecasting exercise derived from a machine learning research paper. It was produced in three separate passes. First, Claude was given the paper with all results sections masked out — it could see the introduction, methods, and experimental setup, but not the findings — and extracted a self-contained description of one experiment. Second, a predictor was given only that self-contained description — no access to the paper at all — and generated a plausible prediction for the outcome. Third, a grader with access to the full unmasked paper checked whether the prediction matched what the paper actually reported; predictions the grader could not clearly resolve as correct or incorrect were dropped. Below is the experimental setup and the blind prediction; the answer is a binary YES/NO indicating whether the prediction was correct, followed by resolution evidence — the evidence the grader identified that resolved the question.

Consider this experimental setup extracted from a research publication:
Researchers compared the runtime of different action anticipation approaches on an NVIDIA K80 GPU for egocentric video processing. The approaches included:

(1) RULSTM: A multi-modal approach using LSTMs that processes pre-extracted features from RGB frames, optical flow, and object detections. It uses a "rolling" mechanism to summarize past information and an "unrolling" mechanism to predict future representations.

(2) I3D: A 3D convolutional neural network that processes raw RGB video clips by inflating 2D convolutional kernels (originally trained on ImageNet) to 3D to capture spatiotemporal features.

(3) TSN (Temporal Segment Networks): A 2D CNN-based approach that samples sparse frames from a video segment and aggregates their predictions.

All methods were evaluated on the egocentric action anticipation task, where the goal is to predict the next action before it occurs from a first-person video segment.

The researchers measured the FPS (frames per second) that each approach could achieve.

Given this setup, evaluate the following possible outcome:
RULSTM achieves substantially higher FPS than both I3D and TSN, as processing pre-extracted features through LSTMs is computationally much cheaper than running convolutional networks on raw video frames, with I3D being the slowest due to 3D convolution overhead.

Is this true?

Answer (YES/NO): NO